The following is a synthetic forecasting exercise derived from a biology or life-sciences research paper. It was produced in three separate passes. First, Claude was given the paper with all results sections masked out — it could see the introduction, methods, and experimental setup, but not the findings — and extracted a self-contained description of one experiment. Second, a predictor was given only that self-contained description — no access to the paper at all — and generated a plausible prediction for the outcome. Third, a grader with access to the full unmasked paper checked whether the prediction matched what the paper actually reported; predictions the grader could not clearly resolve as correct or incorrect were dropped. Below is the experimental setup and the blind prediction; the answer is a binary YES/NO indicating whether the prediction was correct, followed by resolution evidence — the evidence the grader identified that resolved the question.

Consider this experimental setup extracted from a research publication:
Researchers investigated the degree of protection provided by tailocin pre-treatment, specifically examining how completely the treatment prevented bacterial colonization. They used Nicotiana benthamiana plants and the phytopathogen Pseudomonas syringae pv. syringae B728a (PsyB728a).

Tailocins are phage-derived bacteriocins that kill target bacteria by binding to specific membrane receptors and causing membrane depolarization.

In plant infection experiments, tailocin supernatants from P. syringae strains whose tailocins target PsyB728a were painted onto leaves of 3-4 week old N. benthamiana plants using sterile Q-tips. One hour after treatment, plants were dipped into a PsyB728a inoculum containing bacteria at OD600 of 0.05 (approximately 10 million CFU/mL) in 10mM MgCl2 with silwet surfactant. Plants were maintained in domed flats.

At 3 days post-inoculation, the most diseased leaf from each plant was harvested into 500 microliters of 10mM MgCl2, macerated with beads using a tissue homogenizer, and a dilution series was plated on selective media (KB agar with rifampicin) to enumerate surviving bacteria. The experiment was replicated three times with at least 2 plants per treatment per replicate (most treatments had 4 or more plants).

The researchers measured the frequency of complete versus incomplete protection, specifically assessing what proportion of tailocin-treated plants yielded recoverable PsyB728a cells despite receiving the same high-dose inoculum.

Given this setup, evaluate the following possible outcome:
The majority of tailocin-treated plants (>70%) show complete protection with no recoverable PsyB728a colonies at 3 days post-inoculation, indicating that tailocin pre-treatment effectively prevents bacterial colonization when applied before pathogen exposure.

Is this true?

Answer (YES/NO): YES